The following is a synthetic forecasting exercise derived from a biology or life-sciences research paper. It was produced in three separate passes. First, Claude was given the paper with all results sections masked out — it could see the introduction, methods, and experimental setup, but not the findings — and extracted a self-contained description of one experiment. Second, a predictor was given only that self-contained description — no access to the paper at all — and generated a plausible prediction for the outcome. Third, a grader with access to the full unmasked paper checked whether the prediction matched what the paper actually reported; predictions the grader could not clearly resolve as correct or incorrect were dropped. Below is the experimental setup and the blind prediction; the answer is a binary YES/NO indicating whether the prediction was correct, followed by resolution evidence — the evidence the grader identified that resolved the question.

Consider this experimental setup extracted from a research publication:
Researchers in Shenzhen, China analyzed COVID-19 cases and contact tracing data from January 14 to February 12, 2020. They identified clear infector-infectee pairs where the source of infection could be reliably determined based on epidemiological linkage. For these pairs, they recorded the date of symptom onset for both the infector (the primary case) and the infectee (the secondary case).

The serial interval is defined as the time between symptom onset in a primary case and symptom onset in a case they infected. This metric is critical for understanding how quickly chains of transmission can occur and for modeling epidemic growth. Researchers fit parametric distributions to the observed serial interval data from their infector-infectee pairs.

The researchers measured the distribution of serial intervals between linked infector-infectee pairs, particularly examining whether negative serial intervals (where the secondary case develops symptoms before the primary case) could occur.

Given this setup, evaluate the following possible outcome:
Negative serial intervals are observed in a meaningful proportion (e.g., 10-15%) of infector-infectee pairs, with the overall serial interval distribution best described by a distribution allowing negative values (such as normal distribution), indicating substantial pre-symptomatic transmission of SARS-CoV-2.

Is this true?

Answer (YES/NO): NO